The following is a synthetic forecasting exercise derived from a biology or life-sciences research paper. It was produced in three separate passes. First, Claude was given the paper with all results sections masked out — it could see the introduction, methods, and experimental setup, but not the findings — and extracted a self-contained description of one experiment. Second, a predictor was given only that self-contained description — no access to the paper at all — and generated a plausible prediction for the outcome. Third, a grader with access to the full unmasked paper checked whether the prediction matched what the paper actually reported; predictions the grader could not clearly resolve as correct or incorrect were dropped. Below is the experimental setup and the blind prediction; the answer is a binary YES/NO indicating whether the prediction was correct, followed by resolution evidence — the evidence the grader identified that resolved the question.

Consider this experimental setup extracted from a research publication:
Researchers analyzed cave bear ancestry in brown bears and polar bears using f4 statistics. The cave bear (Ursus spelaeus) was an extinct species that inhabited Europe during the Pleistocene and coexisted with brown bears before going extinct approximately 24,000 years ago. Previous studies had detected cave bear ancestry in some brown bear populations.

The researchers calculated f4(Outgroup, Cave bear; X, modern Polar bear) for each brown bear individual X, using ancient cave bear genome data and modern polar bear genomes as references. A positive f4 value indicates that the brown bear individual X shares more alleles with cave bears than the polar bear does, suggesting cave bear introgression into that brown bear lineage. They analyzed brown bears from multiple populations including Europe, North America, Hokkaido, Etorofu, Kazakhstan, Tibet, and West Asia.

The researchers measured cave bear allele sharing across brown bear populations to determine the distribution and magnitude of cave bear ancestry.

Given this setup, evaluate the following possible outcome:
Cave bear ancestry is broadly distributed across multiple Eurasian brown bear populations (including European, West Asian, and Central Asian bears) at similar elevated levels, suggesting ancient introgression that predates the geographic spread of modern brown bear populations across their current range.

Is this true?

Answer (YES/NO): NO